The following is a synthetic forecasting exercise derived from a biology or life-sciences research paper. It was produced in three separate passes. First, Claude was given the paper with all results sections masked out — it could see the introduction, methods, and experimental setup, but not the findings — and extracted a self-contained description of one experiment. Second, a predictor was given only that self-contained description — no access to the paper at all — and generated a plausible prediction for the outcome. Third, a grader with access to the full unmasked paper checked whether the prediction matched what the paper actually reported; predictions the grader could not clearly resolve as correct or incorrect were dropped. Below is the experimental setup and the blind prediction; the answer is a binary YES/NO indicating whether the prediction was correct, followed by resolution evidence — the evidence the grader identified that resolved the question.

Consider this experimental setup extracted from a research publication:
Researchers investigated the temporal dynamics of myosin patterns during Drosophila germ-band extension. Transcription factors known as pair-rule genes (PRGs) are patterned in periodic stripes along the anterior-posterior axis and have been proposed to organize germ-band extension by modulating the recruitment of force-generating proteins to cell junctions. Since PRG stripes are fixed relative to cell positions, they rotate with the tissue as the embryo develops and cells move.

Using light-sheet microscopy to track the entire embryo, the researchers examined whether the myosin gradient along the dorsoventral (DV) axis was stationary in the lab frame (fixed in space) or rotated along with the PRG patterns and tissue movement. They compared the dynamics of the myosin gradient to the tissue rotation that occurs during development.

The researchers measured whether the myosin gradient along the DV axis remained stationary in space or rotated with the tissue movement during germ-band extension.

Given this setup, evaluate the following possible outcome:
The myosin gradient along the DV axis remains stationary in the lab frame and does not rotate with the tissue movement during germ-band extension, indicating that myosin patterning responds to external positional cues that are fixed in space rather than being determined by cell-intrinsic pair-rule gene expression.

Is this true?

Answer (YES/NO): YES